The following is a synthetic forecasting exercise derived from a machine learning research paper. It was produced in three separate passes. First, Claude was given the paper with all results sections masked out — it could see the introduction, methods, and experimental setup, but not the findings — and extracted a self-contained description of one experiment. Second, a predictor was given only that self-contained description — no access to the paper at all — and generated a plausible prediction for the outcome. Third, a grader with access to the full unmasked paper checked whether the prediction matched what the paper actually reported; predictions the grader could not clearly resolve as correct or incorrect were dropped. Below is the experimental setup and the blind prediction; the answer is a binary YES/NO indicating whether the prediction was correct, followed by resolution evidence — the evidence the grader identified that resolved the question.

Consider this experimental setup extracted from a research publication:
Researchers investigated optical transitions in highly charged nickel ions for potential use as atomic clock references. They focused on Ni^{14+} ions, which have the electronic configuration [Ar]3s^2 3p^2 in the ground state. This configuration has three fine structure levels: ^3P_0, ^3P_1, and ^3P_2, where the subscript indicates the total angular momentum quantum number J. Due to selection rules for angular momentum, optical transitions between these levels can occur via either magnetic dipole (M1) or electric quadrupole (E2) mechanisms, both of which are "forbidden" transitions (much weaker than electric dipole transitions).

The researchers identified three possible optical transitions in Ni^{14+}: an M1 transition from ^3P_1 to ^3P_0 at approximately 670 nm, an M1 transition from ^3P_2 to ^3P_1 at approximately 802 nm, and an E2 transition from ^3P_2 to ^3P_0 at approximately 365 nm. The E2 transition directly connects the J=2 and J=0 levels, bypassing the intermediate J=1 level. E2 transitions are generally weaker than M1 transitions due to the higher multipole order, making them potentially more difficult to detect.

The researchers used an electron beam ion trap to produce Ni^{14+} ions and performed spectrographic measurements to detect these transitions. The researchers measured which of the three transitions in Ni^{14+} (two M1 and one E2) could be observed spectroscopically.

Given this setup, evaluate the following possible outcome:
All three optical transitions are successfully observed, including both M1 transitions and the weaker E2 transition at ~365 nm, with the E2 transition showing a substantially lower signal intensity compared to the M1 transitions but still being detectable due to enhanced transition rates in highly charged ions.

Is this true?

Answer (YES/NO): NO